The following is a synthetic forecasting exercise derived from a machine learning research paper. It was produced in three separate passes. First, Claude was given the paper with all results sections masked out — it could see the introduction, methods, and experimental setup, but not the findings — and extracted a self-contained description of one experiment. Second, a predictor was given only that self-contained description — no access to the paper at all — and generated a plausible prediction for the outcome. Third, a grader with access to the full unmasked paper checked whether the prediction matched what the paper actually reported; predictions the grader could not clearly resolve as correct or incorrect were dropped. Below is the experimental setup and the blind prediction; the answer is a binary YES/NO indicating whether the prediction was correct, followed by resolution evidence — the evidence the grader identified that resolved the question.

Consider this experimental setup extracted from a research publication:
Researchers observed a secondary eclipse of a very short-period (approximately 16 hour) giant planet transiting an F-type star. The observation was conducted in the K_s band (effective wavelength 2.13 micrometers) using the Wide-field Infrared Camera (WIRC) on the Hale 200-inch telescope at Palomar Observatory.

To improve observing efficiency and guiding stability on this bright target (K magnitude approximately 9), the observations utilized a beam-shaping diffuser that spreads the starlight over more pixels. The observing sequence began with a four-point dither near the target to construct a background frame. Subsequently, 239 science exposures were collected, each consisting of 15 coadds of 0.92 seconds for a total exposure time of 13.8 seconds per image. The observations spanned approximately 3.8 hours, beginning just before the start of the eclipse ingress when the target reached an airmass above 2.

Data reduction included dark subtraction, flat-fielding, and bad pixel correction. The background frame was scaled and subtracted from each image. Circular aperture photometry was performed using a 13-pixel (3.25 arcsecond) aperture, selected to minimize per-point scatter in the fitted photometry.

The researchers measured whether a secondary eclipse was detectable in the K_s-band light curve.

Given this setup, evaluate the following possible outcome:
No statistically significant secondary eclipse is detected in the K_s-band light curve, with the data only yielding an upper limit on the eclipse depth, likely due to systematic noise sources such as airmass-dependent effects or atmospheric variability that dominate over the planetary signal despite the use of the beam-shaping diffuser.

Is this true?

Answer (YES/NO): NO